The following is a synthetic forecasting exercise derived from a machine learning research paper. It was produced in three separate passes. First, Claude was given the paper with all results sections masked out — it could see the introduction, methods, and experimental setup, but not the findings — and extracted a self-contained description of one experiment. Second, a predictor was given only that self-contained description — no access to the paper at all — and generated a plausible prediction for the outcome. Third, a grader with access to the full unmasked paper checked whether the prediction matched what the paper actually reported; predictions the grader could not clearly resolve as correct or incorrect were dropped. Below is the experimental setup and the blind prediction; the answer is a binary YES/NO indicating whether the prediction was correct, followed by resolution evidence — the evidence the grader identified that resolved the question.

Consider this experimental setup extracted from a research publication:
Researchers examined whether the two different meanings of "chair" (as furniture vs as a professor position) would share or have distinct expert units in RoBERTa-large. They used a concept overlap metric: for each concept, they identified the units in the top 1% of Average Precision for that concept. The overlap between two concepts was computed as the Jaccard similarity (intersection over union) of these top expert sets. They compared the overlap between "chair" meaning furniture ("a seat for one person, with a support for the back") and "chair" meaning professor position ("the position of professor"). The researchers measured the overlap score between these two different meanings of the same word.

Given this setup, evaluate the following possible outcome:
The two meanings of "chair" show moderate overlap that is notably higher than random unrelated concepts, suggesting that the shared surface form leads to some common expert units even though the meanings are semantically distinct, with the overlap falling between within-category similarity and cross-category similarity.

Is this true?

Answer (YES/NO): NO